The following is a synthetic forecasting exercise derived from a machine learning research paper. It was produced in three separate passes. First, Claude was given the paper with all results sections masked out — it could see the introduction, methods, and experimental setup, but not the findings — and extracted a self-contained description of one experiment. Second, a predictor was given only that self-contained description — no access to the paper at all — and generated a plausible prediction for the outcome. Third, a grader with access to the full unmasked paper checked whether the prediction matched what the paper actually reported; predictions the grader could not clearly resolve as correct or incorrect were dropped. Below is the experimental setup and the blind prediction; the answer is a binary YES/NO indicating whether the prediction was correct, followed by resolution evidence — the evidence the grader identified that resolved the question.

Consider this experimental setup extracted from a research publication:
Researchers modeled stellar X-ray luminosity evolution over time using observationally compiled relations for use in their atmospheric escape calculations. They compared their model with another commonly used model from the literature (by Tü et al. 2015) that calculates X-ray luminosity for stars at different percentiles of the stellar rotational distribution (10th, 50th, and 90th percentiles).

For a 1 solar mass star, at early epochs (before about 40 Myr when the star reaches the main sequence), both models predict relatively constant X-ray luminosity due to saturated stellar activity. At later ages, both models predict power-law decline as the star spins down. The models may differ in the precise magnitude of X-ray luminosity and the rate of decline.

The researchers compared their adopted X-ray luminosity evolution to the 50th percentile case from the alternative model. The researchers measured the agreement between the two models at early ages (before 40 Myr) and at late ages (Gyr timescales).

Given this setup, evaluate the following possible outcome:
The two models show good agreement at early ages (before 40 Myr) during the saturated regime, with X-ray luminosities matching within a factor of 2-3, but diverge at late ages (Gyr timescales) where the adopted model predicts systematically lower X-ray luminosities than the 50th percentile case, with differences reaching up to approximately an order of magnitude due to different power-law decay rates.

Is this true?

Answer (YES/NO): NO